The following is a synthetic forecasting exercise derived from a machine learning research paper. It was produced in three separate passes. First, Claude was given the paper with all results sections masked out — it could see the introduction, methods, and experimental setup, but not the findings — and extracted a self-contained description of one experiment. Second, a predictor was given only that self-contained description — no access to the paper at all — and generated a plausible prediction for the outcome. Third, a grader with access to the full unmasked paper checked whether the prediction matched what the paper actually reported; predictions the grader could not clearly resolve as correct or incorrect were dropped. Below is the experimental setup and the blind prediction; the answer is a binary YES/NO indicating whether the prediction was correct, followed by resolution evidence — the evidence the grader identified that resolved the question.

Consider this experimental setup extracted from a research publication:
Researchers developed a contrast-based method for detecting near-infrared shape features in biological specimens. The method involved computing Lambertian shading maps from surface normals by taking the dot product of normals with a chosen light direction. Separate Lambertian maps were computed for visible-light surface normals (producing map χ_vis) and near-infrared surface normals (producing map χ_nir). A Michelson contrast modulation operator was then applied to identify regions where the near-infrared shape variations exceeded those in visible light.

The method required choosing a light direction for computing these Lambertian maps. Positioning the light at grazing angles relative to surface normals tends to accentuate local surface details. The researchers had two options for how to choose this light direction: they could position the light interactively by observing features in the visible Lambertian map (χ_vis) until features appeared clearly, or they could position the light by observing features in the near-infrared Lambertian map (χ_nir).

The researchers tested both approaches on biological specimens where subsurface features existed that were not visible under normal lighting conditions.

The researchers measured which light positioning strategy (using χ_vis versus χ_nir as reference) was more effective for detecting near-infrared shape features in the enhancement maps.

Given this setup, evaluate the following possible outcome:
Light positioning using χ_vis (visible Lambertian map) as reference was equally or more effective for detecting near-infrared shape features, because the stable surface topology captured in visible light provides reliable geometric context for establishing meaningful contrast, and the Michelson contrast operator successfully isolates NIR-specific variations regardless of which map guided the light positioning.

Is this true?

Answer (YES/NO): NO